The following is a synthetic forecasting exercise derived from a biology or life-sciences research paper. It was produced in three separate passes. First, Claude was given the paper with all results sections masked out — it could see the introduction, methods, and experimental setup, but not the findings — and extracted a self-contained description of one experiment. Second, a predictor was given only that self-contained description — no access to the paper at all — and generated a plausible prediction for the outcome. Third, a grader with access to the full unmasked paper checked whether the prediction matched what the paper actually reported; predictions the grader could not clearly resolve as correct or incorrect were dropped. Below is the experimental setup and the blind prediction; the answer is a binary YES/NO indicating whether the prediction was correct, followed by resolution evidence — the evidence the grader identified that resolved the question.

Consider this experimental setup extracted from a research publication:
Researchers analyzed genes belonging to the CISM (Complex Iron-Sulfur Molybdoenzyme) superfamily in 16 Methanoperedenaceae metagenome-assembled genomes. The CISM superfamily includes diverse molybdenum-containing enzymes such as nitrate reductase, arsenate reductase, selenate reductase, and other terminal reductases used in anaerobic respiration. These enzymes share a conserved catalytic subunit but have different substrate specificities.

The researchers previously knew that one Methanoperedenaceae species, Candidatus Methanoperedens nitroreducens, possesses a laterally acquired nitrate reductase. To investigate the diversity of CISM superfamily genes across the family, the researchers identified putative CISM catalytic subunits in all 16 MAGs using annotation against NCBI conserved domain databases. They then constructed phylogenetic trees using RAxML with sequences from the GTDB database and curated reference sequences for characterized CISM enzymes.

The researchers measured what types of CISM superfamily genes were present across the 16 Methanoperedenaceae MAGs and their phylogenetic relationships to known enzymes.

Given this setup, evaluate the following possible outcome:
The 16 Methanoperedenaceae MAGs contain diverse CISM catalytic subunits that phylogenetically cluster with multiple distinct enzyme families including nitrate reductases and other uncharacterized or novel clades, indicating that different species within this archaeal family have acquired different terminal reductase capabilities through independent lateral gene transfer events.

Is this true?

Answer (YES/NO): YES